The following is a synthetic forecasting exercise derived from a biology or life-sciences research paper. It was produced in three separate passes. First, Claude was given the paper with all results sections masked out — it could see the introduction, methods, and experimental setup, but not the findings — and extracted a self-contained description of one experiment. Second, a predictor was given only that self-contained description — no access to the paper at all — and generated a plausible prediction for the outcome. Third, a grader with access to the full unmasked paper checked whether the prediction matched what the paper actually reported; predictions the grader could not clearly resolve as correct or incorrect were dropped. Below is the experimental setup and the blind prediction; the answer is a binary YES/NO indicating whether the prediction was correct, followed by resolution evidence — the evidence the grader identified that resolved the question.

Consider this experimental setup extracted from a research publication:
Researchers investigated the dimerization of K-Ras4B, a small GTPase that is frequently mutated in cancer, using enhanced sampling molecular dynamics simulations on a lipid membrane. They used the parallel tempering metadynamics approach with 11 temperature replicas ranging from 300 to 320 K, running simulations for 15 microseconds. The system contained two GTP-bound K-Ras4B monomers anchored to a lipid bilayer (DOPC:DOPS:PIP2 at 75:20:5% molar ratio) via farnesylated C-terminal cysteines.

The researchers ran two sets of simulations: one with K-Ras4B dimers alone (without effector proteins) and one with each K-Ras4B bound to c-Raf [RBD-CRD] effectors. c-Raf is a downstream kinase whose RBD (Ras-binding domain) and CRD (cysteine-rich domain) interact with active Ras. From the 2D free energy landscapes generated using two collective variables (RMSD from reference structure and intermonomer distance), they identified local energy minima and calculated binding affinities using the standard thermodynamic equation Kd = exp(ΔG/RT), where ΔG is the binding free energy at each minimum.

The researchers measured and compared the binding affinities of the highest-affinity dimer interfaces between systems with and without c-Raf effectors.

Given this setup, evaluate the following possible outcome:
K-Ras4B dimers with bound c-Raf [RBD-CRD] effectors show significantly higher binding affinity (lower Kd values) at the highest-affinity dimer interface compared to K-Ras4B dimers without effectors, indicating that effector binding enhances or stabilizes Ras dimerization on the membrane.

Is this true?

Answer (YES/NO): NO